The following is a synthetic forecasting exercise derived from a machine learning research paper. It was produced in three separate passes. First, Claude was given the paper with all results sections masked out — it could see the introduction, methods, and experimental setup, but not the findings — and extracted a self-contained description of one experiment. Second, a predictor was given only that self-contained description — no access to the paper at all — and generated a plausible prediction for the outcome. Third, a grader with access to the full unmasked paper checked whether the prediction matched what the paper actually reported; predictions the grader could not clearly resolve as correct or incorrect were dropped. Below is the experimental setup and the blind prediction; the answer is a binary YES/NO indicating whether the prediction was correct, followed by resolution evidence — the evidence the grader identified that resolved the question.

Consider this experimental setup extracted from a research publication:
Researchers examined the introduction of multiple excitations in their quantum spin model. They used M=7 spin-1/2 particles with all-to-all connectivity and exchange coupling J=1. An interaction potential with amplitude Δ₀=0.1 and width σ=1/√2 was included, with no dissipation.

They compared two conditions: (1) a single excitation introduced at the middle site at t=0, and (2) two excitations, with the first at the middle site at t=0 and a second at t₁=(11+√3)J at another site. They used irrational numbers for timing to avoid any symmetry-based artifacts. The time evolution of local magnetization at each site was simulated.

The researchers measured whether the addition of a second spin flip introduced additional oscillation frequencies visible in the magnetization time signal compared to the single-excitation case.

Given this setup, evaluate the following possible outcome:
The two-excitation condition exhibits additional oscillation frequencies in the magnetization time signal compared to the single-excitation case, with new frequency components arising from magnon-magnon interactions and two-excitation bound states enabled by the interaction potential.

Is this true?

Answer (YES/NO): NO